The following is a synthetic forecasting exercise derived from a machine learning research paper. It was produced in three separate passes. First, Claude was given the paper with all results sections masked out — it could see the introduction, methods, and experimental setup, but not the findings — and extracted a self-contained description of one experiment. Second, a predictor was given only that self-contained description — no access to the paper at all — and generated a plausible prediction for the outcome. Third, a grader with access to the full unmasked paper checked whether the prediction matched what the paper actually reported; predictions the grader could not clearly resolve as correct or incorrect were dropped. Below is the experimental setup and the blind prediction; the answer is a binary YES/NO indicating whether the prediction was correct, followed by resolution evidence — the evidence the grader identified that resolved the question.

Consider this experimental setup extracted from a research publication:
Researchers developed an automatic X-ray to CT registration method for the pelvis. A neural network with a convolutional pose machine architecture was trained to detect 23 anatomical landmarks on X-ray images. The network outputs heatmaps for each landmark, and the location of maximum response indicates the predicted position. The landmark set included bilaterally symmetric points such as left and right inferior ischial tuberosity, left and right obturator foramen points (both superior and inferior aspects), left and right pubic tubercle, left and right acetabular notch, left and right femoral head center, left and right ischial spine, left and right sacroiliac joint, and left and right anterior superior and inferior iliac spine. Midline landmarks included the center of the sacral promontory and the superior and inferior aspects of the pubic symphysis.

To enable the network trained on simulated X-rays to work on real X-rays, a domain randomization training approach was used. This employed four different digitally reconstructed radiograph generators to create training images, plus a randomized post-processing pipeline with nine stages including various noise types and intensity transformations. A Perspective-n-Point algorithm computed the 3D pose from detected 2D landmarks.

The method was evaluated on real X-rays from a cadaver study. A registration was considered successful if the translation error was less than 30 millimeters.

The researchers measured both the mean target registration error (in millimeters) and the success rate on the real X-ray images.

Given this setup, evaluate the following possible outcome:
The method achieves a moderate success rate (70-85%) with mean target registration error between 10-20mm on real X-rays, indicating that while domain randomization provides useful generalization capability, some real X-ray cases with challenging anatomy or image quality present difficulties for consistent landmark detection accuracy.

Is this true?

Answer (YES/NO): NO